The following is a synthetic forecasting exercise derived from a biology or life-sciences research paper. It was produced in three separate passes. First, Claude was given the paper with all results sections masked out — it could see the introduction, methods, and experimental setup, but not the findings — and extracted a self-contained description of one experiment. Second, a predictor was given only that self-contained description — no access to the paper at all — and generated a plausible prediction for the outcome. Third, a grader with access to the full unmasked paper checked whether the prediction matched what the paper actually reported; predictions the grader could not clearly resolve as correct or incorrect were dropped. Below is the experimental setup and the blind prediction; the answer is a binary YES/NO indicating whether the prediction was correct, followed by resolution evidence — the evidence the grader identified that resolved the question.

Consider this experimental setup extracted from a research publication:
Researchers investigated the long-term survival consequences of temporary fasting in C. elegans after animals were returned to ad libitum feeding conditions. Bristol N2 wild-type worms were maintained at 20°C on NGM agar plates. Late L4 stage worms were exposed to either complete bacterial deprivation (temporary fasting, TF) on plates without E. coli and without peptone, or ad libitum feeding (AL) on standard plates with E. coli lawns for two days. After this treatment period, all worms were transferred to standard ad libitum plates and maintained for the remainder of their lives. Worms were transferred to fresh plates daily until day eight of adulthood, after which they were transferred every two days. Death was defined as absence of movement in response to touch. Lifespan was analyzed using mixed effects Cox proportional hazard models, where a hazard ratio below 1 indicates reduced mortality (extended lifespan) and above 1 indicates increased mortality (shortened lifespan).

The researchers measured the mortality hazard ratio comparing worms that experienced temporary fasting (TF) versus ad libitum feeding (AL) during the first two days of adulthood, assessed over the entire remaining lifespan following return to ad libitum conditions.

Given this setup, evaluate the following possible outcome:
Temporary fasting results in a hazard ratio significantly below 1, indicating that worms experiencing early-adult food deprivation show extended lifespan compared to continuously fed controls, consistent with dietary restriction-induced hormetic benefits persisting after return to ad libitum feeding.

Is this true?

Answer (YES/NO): YES